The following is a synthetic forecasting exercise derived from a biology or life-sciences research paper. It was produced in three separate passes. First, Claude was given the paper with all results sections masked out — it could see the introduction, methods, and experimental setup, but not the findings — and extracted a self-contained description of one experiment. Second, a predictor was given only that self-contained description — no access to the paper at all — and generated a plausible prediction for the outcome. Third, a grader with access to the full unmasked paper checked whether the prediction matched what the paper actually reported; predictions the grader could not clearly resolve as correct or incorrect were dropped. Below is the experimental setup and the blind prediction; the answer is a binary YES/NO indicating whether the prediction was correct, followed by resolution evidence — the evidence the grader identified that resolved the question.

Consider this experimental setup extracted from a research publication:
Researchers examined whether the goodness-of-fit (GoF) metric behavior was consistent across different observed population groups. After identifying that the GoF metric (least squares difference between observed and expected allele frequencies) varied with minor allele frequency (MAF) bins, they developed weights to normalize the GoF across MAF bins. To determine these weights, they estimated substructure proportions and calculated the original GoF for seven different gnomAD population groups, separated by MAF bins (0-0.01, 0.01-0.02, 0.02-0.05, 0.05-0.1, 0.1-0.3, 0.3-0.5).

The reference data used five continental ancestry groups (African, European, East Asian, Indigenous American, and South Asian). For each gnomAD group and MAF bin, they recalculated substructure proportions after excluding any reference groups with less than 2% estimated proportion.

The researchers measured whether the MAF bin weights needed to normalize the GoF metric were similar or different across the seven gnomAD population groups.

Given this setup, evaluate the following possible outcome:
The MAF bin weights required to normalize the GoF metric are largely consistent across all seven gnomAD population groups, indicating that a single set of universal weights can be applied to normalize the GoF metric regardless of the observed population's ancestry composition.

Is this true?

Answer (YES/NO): YES